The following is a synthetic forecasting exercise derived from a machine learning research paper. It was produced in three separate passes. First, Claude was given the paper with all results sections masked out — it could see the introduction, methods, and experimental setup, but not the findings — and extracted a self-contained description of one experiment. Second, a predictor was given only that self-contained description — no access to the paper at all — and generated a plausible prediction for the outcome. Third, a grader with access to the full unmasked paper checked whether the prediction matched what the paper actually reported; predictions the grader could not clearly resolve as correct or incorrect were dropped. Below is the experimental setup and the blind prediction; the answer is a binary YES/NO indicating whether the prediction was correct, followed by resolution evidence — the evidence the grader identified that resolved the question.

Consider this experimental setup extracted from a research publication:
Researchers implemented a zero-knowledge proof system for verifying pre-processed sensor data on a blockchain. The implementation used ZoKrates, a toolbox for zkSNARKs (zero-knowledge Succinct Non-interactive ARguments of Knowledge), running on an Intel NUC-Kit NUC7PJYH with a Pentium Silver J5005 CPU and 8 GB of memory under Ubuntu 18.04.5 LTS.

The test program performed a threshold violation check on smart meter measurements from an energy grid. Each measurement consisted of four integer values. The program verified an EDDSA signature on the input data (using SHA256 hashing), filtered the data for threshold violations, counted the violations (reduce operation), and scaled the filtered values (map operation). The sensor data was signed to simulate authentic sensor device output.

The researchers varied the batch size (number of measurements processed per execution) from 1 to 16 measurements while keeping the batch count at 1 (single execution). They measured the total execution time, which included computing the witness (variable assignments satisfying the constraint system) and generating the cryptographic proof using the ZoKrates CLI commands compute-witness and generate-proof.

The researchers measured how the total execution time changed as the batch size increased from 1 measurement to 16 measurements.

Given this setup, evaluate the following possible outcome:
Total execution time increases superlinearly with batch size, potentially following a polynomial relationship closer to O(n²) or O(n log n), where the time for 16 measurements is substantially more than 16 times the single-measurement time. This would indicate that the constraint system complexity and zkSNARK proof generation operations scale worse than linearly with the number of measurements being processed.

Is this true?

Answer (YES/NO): NO